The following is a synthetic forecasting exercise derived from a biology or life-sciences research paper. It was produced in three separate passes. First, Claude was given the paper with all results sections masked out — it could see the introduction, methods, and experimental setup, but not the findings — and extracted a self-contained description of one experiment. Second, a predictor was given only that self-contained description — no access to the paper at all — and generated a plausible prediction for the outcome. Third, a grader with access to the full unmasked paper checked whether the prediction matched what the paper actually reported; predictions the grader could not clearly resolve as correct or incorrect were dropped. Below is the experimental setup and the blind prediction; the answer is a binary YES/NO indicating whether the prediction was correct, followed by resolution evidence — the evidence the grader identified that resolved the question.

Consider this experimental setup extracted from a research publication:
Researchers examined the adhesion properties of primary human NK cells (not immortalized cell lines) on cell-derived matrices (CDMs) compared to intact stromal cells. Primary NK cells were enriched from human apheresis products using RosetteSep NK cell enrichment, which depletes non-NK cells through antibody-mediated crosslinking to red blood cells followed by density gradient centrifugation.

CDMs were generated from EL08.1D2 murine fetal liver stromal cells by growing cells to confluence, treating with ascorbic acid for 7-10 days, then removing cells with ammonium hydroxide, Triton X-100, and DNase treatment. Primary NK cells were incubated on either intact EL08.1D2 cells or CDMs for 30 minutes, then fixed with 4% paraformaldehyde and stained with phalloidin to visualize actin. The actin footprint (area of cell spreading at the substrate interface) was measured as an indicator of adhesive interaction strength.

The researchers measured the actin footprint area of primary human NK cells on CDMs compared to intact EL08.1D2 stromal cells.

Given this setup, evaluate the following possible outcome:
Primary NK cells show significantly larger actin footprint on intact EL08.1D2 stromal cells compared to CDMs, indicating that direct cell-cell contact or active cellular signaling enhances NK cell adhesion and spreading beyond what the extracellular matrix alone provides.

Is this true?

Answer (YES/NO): NO